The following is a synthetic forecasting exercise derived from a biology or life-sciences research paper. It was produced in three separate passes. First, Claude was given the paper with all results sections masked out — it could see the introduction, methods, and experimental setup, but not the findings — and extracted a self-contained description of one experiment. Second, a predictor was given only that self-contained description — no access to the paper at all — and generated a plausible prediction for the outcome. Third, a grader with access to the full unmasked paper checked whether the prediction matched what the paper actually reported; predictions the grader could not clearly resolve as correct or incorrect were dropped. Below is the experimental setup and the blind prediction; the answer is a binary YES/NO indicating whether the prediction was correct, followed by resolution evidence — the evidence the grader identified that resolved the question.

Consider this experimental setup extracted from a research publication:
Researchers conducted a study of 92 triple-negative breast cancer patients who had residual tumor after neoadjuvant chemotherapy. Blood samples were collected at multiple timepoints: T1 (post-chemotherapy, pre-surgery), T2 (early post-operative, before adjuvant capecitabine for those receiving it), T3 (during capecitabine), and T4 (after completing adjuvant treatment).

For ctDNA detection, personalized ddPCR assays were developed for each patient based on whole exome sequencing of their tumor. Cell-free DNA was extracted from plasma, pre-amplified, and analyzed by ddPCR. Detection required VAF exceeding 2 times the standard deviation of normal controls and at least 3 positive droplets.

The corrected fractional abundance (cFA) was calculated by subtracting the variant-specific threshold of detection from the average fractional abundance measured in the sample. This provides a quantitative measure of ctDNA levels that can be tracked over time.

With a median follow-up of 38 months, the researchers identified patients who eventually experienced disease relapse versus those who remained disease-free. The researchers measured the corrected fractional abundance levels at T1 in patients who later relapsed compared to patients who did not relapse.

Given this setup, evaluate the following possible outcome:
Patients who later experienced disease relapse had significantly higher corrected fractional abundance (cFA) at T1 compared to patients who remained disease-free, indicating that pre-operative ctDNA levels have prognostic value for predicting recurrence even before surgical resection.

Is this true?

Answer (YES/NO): YES